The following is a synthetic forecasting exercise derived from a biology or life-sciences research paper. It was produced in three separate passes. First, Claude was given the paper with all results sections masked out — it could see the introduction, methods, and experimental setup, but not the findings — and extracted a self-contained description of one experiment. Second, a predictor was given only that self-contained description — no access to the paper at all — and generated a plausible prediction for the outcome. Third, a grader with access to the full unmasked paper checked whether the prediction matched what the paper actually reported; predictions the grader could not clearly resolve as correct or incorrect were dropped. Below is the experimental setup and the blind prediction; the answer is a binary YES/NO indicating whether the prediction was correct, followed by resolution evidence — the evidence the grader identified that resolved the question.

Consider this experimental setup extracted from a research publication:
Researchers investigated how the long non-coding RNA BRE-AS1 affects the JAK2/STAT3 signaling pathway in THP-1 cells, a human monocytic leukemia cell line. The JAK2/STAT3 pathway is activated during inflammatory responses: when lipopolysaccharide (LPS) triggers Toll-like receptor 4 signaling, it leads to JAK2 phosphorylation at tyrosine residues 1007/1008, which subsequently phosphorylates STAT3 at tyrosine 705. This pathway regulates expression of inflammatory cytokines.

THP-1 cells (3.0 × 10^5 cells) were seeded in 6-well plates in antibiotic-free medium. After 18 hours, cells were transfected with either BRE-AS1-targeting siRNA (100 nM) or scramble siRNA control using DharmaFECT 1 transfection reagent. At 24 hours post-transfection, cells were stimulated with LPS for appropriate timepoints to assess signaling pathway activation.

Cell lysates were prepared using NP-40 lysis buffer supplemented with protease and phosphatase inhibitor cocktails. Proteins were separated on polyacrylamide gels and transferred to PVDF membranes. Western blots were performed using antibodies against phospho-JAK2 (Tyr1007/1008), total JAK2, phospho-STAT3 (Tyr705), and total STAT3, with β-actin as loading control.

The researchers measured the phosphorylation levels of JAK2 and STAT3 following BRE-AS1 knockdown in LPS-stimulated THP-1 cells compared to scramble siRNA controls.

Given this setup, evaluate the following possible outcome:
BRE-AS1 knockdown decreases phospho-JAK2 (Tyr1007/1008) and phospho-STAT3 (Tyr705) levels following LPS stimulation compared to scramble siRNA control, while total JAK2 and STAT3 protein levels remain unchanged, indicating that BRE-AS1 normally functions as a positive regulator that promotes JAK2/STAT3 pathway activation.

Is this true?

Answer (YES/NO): NO